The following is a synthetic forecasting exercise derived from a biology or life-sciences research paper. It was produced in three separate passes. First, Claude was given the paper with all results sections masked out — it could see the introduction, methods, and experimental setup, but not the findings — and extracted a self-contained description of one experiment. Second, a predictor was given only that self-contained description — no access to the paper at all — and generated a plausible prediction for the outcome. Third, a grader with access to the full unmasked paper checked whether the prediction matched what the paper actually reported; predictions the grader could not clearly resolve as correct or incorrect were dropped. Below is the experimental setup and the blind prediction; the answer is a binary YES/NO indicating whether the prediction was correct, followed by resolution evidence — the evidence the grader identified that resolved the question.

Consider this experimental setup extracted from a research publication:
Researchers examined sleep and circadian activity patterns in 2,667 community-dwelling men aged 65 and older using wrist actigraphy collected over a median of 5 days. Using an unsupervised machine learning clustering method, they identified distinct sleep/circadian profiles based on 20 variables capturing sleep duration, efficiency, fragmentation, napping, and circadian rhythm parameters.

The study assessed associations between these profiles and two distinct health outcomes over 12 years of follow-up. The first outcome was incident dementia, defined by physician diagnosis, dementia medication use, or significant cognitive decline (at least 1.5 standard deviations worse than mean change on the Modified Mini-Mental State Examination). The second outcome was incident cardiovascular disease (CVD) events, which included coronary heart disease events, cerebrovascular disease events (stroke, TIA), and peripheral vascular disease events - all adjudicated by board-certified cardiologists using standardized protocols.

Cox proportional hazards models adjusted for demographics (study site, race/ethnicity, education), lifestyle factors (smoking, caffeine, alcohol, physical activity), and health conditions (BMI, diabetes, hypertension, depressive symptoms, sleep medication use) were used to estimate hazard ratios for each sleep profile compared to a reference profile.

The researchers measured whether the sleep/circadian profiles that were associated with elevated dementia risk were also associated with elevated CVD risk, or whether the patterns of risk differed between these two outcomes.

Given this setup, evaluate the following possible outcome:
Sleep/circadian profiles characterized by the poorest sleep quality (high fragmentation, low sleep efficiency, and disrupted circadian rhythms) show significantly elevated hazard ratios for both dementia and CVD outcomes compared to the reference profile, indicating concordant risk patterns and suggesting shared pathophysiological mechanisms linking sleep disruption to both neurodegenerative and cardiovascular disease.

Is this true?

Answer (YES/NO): YES